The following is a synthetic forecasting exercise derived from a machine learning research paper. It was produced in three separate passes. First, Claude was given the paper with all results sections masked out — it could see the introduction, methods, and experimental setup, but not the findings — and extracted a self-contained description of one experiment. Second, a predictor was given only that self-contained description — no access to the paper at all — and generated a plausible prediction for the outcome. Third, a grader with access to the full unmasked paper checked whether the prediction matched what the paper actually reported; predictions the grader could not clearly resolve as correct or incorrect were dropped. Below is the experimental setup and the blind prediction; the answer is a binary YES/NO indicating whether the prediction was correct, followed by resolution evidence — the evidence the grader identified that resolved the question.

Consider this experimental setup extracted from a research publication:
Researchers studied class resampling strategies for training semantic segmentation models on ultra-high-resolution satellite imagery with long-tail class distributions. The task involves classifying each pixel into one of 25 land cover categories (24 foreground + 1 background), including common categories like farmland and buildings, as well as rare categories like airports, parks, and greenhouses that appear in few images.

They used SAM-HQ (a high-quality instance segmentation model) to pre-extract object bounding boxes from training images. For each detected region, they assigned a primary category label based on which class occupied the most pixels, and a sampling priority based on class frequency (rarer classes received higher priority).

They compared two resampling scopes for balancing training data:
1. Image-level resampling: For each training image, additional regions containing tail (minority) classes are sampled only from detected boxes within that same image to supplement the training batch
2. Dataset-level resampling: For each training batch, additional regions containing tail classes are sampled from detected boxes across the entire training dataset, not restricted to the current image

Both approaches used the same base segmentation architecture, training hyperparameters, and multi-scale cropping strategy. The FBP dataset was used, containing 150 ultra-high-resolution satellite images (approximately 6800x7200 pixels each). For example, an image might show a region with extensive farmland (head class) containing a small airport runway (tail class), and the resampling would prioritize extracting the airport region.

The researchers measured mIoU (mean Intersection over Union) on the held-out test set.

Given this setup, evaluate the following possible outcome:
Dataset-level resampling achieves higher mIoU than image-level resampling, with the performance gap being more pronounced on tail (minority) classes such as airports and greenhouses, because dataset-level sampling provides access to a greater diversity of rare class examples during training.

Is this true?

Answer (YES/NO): NO